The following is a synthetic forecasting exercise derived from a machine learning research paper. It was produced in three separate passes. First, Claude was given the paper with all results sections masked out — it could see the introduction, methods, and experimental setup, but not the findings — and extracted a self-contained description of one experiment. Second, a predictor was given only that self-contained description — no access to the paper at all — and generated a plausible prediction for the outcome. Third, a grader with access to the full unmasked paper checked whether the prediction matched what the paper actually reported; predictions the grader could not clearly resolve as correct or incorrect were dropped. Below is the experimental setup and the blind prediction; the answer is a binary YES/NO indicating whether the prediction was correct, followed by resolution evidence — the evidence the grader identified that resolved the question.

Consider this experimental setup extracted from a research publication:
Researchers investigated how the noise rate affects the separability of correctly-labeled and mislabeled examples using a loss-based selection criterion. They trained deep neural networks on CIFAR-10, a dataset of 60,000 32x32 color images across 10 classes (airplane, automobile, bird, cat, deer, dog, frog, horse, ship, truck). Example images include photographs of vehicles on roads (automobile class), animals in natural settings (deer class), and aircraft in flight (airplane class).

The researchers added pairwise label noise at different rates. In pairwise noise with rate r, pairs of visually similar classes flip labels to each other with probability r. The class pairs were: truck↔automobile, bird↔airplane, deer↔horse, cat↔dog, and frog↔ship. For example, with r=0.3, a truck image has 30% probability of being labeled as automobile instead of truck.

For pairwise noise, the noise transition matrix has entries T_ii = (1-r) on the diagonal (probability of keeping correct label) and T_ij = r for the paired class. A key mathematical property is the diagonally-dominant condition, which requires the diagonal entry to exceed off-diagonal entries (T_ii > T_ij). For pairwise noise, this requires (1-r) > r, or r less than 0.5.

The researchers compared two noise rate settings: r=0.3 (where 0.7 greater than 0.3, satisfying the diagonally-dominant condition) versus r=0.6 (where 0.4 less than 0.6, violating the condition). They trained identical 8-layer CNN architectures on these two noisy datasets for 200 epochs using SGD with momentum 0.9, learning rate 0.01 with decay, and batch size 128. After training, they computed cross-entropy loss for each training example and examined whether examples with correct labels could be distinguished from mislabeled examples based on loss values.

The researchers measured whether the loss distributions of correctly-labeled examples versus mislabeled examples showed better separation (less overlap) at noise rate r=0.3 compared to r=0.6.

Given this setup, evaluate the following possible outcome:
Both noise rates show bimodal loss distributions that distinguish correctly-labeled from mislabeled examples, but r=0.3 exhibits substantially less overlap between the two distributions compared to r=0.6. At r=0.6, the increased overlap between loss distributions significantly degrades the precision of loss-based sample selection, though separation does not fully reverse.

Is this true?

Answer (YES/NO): NO